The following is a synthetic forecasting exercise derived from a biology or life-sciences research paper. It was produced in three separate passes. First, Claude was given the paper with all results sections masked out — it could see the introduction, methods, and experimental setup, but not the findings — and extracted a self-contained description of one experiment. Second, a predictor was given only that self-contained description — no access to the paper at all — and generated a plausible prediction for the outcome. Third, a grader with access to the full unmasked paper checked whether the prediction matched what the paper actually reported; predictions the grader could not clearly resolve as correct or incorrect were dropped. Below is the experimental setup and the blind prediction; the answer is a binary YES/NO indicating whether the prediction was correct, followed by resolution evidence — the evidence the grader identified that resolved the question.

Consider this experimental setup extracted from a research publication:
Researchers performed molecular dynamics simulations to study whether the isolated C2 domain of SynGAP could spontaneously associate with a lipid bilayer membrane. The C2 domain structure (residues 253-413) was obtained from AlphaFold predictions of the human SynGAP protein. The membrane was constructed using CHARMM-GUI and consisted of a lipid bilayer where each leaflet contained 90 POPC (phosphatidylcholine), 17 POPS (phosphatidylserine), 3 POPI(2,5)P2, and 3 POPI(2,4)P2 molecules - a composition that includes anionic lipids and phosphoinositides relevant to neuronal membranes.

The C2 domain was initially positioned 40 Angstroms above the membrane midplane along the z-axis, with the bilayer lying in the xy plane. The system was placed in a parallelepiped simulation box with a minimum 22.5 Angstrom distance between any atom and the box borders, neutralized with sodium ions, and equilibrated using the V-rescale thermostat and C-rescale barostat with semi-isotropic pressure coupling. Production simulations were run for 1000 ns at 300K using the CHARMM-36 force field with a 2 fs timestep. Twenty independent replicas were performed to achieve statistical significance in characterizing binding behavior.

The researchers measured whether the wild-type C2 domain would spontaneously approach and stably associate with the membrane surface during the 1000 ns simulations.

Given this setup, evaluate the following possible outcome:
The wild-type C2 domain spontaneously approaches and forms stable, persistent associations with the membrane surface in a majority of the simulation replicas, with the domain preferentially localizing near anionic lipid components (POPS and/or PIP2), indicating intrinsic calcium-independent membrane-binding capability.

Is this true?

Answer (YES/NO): NO